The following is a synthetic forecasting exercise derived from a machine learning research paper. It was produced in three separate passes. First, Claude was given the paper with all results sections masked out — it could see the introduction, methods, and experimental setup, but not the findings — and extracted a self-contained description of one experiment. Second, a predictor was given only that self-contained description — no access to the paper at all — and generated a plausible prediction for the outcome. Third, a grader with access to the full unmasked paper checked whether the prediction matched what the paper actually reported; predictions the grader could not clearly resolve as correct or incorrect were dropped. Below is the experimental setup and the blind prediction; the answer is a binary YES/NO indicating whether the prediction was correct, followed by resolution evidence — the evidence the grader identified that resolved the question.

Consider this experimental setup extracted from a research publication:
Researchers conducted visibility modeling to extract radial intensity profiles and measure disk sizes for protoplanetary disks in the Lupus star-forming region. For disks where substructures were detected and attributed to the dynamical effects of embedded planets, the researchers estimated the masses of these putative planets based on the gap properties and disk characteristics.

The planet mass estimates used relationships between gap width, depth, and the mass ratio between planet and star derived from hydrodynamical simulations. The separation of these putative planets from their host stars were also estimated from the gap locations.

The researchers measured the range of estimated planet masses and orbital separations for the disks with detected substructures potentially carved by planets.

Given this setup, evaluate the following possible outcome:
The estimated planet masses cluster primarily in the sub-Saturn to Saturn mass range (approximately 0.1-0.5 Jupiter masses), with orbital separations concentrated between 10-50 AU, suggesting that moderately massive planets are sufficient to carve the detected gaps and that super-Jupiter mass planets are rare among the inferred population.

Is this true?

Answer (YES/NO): NO